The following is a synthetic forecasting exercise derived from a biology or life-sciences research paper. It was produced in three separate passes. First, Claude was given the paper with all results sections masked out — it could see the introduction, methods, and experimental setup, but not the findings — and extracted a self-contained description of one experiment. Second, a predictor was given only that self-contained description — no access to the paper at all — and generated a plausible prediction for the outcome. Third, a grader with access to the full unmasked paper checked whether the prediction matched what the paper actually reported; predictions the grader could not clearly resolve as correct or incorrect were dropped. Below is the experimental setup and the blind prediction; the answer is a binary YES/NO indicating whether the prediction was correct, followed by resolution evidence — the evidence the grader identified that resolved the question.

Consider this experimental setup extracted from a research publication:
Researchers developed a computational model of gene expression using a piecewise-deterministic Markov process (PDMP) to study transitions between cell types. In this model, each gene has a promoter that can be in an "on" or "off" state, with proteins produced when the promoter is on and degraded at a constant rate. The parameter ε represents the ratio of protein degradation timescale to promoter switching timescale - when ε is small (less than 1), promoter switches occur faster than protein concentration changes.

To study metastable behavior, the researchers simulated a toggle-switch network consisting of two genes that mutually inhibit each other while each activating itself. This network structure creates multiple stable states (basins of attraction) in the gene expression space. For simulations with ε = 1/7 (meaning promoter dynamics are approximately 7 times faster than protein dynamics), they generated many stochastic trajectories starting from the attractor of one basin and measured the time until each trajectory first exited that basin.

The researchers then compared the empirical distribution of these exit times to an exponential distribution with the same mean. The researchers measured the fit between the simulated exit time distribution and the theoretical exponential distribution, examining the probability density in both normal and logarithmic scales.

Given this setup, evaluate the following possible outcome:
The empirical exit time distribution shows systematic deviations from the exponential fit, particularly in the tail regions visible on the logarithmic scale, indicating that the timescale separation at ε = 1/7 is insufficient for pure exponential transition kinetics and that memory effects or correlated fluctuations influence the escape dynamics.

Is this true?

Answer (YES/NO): NO